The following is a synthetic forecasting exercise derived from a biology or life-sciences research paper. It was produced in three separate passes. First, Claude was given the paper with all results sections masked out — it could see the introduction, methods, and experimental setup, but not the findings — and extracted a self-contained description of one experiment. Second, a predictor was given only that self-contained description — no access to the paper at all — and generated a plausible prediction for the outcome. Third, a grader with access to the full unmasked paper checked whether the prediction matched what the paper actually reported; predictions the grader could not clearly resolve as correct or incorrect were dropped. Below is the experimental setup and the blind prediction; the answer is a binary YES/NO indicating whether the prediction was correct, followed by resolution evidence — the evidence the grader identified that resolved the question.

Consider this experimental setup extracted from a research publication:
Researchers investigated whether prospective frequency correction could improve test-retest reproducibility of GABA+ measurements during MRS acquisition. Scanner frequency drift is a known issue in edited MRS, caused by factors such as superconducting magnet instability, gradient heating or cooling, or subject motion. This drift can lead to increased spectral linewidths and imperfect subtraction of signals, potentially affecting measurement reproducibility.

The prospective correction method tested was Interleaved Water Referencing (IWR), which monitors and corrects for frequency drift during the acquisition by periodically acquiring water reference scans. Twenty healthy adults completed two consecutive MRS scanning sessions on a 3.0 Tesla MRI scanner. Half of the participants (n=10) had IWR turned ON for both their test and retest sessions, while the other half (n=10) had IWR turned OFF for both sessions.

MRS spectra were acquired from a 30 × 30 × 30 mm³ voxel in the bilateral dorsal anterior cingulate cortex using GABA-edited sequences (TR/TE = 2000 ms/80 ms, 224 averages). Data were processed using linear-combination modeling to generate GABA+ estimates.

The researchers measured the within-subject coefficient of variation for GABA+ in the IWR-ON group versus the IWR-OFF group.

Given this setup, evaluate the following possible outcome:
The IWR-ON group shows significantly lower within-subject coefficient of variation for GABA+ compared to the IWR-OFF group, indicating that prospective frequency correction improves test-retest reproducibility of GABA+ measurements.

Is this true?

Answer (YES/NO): NO